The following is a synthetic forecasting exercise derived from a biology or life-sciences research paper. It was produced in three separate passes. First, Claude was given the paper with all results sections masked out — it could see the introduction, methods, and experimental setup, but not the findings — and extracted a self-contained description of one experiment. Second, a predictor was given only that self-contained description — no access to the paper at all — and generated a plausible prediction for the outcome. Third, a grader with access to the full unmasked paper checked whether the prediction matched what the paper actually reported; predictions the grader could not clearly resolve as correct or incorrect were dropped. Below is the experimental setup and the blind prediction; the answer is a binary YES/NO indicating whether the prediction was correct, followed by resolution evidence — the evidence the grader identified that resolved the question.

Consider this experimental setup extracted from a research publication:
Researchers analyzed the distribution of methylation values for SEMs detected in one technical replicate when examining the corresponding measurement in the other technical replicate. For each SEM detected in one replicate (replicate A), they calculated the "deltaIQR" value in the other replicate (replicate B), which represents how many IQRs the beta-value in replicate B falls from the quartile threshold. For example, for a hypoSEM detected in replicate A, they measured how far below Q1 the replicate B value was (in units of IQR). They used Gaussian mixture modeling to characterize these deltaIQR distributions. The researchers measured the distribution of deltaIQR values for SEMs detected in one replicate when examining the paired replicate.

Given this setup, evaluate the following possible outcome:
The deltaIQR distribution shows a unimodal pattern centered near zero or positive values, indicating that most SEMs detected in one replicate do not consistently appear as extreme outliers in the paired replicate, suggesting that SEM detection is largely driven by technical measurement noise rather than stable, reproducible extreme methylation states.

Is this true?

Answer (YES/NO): NO